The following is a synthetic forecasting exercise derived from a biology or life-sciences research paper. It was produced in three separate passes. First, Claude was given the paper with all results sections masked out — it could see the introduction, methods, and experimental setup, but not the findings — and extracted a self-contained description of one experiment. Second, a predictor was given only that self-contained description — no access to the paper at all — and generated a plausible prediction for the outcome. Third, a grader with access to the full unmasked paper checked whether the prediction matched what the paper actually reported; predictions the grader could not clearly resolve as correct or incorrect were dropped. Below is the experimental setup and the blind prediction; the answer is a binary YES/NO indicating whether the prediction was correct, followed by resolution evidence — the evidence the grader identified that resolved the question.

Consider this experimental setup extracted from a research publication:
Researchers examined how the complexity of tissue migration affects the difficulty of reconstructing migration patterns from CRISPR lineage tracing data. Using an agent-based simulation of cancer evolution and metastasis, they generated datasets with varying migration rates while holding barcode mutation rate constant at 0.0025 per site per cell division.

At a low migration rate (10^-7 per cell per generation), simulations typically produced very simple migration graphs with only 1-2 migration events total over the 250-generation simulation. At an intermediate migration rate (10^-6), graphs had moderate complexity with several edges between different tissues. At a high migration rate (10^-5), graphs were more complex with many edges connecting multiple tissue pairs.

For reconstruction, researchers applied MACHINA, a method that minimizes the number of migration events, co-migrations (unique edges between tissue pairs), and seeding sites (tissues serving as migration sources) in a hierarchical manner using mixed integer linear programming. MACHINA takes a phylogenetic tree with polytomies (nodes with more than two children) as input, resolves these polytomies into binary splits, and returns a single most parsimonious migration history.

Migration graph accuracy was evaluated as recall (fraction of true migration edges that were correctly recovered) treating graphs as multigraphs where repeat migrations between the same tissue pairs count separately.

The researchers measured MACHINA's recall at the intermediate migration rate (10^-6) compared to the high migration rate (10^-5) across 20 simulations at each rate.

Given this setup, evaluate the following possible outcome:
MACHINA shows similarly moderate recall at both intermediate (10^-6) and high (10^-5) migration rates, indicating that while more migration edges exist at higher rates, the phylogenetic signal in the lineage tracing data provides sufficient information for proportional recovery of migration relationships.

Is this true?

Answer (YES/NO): NO